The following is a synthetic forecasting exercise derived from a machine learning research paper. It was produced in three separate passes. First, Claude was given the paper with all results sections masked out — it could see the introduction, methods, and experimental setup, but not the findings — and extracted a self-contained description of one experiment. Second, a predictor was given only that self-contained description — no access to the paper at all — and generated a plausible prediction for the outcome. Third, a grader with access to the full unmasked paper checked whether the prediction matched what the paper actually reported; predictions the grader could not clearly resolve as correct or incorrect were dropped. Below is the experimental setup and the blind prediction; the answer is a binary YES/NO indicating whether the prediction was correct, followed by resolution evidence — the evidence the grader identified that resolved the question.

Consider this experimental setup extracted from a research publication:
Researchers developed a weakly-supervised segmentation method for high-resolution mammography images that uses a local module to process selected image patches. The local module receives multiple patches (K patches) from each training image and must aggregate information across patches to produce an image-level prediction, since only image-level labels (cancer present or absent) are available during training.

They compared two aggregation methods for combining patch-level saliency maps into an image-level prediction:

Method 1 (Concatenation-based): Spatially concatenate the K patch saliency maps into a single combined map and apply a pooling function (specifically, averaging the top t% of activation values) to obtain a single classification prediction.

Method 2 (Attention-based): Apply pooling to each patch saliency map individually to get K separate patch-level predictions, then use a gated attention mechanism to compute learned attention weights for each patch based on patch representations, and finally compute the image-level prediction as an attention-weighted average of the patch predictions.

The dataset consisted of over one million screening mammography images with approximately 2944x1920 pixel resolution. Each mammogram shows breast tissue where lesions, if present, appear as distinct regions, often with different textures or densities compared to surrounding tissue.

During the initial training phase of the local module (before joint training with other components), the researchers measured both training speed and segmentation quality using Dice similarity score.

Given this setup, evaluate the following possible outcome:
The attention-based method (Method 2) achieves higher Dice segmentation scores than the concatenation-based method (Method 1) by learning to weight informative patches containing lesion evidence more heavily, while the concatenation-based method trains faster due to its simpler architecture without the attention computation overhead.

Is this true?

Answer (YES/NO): NO